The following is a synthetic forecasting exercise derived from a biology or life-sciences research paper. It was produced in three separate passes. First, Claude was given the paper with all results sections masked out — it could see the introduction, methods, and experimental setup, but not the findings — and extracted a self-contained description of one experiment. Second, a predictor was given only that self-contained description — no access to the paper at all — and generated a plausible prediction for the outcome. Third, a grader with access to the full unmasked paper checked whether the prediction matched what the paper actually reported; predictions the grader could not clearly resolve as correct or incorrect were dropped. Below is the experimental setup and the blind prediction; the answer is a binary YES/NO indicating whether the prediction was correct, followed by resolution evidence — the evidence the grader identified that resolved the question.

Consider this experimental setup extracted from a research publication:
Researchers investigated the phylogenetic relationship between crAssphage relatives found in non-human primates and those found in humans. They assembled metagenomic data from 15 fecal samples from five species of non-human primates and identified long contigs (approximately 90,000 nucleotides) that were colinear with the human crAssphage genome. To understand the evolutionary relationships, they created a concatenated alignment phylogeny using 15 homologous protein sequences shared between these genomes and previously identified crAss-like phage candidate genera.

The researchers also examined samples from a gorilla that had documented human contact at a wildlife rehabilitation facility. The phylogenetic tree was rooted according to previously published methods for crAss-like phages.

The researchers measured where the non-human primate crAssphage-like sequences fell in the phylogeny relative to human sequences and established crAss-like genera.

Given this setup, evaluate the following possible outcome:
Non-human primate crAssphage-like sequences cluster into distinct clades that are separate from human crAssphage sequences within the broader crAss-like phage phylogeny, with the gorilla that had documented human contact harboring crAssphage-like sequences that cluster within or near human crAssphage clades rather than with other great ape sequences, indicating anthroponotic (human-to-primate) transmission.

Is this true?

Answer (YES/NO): YES